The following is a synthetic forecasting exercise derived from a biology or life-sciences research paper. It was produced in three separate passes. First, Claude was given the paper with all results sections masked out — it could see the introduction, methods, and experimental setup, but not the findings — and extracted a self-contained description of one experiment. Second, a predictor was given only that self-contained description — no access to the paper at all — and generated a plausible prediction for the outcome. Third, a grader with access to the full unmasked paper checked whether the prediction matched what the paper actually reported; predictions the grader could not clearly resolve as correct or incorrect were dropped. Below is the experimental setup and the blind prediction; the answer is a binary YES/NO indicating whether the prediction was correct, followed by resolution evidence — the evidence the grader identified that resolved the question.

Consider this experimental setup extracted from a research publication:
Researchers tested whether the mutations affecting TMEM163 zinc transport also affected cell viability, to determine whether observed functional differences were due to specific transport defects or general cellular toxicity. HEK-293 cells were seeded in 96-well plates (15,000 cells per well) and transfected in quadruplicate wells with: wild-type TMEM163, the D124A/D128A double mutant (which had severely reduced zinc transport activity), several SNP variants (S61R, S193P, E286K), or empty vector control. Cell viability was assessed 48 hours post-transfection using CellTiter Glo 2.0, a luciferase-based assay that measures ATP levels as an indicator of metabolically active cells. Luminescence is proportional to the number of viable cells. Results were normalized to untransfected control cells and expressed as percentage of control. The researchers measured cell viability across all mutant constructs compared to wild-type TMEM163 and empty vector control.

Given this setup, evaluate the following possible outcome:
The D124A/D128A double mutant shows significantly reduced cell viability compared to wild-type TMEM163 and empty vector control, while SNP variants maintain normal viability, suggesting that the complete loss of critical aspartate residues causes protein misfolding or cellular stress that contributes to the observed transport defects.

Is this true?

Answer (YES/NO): NO